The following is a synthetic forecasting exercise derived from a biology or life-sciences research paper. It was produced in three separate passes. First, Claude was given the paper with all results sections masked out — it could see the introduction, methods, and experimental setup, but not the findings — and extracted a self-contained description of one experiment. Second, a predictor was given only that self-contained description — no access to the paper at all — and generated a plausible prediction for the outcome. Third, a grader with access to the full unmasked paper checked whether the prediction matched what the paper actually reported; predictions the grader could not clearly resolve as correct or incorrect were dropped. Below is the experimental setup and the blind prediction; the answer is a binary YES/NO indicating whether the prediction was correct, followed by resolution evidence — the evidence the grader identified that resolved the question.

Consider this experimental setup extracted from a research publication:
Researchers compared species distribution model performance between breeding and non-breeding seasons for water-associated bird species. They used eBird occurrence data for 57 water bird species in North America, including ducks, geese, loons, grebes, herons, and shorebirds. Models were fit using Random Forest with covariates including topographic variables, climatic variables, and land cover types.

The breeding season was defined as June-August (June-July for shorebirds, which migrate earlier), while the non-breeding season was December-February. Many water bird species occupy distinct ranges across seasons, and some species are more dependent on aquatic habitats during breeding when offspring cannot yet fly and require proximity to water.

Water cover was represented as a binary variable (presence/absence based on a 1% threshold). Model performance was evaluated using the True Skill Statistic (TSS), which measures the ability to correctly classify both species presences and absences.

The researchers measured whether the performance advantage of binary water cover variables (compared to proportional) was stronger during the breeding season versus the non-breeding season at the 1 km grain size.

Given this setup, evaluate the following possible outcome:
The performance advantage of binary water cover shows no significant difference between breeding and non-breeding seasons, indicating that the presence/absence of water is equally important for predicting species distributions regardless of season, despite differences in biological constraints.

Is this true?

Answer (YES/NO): YES